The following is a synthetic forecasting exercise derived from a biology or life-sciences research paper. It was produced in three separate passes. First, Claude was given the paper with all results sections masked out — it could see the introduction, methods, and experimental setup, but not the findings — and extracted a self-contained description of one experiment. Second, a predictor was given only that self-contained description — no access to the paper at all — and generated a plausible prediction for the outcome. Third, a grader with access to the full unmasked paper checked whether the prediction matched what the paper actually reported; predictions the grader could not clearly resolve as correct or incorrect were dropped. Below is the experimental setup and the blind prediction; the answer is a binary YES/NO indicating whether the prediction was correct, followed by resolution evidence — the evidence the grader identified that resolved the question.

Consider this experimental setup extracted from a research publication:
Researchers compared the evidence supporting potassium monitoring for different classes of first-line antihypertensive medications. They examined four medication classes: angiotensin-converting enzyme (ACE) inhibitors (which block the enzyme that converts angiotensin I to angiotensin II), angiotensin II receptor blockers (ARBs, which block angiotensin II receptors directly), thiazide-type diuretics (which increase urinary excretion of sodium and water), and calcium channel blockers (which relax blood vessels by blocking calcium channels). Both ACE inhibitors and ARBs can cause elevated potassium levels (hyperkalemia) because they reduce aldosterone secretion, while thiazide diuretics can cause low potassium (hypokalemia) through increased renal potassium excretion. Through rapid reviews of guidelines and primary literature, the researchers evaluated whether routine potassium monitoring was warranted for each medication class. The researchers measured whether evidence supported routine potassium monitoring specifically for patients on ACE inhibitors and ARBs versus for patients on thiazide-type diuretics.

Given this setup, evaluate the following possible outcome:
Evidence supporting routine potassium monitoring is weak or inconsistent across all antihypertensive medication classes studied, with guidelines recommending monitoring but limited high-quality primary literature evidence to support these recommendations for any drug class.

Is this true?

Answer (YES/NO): NO